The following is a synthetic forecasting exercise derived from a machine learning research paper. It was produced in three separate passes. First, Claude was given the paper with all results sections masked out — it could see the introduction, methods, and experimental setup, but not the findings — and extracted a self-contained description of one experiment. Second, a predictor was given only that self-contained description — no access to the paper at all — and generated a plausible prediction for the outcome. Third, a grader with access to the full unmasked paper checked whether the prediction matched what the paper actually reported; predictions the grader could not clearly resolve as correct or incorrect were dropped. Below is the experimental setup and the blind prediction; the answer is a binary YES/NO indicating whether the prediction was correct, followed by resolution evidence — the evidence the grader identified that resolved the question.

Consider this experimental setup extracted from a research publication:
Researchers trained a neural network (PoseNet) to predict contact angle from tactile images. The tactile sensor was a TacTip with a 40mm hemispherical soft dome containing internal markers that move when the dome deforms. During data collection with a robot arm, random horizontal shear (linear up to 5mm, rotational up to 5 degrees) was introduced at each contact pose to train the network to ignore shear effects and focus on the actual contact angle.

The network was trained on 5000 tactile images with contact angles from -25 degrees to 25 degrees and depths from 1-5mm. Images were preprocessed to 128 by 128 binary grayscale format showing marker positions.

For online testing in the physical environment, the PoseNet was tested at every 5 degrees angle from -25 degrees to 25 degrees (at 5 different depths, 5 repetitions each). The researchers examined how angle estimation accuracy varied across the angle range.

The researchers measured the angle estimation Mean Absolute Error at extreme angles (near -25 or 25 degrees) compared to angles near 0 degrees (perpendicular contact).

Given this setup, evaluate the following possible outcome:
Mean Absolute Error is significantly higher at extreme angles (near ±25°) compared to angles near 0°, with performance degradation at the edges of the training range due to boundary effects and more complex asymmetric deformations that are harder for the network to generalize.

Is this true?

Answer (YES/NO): NO